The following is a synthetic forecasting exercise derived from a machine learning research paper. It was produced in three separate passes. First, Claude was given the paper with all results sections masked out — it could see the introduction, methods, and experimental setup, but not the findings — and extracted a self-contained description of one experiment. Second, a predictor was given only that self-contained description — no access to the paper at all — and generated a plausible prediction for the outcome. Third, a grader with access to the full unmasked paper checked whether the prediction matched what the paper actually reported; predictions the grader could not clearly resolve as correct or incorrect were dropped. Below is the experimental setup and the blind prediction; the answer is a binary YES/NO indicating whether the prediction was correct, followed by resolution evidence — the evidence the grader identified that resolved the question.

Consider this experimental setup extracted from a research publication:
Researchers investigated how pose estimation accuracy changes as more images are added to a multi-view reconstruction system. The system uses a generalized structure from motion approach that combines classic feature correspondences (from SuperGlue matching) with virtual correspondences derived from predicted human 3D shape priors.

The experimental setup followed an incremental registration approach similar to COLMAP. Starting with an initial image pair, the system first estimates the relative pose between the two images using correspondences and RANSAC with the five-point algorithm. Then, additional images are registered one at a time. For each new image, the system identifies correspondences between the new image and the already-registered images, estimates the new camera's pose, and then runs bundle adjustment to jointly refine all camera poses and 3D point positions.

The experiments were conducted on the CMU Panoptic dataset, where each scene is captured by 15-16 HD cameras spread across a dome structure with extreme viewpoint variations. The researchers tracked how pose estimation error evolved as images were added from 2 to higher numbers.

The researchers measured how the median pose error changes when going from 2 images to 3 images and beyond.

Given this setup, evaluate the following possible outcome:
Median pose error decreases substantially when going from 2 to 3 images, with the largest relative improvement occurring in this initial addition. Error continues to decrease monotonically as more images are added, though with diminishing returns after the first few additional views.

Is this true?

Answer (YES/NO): YES